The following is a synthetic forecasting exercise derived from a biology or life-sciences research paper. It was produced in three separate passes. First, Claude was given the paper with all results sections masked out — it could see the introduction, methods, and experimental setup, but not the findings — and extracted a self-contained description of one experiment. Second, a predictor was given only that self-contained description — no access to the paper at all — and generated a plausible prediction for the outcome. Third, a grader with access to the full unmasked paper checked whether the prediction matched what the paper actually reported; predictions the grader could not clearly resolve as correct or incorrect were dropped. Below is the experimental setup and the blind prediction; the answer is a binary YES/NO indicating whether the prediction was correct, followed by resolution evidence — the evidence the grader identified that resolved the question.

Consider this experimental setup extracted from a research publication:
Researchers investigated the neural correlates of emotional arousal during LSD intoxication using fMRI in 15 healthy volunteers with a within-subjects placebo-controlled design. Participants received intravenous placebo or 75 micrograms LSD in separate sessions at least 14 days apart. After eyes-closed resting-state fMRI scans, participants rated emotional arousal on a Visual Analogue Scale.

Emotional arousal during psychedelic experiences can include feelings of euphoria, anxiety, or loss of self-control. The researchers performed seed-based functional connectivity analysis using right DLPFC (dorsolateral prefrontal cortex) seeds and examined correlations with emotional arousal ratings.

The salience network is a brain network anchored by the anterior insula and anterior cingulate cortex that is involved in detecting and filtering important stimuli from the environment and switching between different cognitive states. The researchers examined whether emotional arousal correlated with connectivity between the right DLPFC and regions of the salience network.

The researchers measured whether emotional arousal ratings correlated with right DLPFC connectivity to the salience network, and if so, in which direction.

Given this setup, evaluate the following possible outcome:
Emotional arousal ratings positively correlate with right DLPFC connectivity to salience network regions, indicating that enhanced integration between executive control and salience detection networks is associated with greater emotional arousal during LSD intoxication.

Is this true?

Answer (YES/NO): YES